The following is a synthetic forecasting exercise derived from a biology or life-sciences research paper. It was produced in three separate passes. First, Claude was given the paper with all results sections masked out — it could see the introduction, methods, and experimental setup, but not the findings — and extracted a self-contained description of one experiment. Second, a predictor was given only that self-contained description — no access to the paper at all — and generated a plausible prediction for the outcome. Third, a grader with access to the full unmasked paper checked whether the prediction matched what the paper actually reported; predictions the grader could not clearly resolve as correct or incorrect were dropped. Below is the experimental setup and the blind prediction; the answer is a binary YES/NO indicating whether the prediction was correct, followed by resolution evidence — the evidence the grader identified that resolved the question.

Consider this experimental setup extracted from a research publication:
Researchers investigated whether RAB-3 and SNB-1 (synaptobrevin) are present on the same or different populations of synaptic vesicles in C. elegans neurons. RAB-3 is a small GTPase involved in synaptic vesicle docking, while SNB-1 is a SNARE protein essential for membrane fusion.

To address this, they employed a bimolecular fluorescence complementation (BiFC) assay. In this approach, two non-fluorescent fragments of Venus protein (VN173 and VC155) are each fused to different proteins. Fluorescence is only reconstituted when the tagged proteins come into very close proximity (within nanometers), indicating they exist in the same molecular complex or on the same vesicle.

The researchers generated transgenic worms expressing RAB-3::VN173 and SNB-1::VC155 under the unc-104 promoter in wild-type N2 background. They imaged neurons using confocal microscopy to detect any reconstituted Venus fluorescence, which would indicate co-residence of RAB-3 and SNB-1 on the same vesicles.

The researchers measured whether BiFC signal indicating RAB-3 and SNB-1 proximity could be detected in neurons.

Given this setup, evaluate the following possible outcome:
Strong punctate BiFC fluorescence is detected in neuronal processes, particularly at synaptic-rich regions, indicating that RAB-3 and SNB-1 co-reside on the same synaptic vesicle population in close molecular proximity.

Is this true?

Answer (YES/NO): NO